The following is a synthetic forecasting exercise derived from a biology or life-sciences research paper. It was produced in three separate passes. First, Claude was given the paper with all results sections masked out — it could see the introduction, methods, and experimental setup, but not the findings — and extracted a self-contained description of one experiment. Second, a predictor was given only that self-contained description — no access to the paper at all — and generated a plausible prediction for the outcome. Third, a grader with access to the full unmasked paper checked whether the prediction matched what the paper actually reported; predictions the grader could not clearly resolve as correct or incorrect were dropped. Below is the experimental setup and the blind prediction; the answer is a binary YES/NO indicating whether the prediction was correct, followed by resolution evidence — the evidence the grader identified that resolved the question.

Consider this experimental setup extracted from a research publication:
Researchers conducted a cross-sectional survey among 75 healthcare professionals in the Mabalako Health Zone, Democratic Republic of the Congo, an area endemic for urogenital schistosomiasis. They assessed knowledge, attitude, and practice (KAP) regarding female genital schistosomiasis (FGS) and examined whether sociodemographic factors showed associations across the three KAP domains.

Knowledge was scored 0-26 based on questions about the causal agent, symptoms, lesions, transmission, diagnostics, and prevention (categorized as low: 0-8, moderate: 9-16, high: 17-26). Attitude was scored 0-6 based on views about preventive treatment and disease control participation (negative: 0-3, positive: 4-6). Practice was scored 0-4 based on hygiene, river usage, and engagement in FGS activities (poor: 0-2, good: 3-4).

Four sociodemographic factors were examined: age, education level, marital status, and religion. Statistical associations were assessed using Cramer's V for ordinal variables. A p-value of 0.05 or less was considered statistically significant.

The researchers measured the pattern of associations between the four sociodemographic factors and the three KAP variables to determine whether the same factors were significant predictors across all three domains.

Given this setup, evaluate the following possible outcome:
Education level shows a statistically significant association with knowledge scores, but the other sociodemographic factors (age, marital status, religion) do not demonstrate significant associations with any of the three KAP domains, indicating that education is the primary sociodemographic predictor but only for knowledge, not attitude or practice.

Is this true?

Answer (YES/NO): NO